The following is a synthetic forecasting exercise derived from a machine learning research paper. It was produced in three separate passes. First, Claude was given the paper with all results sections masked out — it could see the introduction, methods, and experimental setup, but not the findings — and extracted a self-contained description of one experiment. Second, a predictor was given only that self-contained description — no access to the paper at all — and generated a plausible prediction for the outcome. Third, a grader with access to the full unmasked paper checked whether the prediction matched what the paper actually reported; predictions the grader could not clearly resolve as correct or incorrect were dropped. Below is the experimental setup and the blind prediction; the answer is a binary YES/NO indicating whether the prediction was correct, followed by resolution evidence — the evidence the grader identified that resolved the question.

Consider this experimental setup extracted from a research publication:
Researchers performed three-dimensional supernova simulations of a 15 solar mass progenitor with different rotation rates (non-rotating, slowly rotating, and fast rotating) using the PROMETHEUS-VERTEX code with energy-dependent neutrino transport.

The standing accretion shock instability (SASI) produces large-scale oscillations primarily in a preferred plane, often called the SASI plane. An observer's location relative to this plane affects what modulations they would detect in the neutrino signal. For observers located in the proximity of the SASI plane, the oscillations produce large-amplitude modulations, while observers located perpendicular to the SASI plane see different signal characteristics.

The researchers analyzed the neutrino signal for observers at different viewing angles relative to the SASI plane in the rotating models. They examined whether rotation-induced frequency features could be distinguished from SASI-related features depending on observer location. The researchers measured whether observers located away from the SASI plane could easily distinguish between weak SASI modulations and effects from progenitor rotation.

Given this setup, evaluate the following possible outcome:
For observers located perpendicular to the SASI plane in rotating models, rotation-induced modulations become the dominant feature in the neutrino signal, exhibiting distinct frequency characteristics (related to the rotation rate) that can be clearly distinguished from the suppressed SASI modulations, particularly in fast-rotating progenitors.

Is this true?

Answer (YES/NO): NO